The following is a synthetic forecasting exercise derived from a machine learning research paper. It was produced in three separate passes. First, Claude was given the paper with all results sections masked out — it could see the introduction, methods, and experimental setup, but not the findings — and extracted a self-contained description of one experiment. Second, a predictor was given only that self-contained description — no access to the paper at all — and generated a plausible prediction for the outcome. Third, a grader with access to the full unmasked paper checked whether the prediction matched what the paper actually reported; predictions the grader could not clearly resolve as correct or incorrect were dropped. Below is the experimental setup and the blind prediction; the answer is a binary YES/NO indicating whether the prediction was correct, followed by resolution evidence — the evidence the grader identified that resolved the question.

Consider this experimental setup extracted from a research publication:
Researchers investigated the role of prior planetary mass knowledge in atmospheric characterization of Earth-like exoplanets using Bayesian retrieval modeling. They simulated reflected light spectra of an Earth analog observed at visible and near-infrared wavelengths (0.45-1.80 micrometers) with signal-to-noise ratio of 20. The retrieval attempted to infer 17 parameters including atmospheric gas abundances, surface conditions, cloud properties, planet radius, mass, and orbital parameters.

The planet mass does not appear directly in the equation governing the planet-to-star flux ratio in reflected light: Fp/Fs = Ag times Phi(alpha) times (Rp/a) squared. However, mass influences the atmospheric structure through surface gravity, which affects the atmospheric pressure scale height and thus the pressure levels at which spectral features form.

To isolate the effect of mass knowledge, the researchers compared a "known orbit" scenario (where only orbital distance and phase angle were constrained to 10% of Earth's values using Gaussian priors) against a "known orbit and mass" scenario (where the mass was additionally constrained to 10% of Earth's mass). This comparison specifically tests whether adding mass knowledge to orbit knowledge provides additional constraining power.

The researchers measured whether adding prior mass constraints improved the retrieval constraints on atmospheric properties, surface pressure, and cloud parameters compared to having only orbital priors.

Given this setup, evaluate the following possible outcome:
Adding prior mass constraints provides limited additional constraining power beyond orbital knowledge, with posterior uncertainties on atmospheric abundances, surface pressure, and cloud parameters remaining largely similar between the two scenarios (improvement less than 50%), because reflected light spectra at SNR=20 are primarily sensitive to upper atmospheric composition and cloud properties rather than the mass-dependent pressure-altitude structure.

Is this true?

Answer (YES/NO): YES